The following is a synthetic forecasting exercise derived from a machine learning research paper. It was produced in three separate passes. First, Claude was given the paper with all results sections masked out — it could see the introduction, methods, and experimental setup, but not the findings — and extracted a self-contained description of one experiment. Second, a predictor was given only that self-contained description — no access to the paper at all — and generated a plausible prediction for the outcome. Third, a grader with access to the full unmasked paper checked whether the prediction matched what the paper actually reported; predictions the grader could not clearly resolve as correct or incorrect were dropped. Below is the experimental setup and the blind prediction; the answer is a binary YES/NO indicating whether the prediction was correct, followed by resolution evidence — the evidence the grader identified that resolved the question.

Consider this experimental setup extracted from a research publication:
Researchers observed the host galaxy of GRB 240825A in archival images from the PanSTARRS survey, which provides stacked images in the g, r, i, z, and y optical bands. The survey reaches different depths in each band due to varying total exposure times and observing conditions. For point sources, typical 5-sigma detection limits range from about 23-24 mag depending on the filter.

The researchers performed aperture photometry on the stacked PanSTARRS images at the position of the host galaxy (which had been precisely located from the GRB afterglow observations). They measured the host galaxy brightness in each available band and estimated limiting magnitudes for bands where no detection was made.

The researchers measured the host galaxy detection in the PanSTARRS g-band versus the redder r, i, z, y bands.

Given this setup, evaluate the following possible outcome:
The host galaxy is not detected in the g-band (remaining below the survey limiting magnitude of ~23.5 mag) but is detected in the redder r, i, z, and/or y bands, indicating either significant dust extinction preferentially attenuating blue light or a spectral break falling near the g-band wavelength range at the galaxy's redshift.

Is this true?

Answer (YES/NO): YES